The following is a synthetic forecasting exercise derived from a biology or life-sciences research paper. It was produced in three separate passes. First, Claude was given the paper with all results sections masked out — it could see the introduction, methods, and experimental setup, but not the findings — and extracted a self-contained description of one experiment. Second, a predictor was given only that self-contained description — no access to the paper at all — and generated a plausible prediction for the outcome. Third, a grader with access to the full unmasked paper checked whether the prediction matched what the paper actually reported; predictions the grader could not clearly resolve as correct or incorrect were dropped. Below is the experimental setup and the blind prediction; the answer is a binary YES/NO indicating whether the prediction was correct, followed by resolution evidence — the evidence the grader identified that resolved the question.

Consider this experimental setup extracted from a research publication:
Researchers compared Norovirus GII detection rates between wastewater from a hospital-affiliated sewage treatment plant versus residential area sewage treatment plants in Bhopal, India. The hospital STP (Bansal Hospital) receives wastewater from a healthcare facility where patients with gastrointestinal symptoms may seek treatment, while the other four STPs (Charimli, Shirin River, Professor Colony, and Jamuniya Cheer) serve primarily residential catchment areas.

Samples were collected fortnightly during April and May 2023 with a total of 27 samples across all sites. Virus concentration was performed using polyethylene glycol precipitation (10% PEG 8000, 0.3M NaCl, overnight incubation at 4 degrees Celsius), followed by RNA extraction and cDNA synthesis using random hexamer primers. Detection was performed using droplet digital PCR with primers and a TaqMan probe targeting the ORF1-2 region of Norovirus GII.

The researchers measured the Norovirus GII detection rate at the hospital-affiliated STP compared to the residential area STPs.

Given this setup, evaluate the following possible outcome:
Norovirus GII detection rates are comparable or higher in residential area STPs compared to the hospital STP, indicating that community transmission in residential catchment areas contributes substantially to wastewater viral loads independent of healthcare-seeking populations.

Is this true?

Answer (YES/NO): NO